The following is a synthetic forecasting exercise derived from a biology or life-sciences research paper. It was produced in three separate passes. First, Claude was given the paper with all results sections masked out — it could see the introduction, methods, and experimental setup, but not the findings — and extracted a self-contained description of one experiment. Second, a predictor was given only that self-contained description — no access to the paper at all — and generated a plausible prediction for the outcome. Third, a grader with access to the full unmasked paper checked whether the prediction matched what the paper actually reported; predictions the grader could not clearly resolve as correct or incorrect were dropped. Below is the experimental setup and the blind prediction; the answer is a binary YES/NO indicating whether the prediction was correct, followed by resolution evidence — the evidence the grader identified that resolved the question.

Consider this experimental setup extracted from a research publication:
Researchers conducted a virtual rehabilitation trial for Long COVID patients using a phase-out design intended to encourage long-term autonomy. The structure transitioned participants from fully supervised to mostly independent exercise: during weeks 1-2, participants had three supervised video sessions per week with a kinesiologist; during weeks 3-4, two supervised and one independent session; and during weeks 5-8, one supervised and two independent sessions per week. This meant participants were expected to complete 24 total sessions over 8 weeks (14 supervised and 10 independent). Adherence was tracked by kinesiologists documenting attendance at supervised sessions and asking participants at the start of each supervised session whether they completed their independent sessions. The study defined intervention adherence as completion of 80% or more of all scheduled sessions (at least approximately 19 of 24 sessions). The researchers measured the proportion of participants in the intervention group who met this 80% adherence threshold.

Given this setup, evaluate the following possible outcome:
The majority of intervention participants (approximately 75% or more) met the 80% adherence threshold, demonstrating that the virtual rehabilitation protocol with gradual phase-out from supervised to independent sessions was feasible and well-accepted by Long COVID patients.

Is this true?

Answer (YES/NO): YES